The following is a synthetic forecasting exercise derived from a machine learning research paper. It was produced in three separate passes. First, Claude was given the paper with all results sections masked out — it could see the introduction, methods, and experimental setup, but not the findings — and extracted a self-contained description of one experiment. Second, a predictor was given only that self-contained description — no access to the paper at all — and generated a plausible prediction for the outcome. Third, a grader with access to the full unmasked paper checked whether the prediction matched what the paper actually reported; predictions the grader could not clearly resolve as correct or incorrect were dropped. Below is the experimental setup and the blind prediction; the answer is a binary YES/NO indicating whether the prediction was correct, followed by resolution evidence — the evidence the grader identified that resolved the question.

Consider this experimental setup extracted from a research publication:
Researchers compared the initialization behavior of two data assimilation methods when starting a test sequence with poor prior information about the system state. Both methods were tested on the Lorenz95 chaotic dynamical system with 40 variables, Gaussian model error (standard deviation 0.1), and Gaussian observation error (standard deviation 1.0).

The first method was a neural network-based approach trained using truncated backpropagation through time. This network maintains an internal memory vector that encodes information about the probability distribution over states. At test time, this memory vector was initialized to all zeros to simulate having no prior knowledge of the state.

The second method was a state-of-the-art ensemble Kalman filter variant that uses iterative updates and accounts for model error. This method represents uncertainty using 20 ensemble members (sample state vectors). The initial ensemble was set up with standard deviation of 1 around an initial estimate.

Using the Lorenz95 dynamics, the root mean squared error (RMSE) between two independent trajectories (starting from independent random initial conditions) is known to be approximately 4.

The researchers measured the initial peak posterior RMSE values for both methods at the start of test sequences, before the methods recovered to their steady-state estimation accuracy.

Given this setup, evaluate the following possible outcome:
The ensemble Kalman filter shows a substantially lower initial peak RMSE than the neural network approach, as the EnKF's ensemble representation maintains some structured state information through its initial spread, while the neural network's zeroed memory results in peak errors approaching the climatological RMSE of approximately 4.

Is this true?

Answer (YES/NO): YES